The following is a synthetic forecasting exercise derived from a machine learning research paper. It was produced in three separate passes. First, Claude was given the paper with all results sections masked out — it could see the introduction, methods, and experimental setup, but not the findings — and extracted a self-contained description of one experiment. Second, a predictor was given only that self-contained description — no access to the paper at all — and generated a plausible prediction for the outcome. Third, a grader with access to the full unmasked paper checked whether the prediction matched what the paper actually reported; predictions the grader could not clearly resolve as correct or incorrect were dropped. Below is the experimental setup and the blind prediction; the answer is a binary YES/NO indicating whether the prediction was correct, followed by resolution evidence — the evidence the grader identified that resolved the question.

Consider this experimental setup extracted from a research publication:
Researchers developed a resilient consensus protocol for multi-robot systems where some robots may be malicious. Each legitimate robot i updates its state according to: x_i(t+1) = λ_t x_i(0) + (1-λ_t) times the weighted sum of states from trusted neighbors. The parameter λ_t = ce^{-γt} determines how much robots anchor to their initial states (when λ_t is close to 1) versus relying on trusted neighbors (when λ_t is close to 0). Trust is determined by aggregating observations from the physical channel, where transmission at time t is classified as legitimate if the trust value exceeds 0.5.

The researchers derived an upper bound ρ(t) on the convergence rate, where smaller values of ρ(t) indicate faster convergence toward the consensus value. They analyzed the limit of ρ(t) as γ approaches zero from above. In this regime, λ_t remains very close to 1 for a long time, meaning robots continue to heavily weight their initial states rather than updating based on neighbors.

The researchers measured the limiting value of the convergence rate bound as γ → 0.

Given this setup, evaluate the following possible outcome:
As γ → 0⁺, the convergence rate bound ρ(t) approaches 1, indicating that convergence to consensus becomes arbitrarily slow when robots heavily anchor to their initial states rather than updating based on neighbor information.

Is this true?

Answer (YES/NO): NO